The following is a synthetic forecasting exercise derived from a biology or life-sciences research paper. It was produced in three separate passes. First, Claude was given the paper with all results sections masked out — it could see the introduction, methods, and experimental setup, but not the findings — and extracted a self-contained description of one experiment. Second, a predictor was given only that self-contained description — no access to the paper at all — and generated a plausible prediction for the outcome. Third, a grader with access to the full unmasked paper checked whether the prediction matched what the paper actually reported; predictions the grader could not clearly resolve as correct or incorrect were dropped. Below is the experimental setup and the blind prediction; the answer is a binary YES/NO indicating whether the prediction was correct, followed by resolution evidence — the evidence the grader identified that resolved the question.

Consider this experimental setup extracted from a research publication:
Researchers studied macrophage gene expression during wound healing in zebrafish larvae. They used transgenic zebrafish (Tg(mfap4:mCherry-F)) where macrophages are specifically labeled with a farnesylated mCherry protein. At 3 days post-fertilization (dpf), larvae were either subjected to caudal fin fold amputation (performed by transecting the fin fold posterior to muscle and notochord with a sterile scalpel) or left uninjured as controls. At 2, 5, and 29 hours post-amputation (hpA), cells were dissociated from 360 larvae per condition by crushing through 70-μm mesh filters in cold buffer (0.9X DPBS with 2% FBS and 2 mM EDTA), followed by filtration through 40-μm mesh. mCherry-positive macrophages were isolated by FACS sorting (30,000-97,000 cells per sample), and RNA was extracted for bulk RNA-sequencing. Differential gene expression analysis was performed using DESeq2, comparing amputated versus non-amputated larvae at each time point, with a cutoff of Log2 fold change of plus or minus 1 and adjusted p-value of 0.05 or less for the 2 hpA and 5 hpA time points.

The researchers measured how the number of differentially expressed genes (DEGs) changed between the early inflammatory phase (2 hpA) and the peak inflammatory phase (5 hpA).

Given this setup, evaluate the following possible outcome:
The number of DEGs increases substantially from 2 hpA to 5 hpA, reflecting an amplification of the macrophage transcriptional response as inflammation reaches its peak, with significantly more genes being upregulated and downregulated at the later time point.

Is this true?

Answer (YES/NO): NO